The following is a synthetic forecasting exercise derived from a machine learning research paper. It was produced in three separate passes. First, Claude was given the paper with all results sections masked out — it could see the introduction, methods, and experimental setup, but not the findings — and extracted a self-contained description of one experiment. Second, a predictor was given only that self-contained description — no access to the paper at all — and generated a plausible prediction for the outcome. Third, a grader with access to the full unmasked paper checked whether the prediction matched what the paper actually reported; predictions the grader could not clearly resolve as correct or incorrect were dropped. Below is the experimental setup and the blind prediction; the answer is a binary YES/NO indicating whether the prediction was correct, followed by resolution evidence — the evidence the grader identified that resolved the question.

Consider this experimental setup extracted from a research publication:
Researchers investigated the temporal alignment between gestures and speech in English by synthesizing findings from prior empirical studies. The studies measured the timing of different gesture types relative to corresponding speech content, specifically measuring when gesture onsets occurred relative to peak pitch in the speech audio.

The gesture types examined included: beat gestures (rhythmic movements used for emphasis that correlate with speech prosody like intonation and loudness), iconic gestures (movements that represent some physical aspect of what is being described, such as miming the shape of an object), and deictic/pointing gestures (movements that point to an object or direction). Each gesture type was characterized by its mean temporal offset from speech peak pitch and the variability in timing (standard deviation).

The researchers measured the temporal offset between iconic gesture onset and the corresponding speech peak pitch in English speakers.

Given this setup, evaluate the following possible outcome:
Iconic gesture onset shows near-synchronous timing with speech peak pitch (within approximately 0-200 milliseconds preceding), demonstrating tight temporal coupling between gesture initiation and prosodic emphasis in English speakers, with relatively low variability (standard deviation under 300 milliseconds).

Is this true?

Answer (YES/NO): NO